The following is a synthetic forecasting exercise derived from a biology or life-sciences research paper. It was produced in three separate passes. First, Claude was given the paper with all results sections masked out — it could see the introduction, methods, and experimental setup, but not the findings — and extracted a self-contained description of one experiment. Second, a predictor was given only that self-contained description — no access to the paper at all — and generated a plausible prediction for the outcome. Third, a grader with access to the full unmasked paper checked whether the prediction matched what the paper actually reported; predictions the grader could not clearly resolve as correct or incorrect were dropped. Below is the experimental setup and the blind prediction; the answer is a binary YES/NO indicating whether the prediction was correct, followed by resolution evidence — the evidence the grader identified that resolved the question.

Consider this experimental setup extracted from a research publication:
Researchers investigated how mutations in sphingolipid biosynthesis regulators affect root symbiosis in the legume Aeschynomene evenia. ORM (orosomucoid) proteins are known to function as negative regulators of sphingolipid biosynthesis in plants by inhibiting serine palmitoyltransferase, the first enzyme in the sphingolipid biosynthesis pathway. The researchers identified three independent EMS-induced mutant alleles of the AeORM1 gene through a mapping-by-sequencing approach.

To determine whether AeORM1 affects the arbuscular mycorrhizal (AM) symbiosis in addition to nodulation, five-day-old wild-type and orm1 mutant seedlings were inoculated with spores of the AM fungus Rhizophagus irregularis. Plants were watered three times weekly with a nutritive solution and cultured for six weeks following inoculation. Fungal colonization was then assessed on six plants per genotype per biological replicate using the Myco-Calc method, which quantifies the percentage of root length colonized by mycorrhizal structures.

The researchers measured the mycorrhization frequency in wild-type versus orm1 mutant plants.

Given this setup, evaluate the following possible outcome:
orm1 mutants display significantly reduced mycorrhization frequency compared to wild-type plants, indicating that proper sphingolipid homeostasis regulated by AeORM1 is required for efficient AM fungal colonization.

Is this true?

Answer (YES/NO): NO